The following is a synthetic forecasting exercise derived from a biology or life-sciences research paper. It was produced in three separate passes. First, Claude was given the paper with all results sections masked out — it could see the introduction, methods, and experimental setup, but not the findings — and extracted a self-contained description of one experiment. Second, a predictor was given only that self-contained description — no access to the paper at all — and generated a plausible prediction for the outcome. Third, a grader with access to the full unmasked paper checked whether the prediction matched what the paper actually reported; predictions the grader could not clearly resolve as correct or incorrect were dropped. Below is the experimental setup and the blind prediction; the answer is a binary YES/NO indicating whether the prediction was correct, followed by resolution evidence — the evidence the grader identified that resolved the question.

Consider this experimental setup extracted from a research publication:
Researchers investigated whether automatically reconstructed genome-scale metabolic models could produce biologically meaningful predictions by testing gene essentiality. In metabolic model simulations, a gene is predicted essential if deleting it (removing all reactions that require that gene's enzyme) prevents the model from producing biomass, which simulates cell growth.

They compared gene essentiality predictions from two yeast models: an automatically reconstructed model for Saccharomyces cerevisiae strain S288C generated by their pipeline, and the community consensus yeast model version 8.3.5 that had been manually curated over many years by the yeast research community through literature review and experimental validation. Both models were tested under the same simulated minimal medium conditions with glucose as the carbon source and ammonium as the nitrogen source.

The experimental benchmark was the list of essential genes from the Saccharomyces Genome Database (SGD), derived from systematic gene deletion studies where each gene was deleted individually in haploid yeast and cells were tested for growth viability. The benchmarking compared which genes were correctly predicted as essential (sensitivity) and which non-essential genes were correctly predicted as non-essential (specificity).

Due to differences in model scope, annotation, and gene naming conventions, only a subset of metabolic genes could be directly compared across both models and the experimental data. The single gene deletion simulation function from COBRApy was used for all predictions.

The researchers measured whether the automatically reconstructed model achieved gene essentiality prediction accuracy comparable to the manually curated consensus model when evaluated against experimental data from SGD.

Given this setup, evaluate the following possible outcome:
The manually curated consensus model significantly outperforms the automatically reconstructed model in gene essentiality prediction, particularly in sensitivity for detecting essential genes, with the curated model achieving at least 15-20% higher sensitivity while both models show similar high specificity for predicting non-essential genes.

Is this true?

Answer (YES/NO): NO